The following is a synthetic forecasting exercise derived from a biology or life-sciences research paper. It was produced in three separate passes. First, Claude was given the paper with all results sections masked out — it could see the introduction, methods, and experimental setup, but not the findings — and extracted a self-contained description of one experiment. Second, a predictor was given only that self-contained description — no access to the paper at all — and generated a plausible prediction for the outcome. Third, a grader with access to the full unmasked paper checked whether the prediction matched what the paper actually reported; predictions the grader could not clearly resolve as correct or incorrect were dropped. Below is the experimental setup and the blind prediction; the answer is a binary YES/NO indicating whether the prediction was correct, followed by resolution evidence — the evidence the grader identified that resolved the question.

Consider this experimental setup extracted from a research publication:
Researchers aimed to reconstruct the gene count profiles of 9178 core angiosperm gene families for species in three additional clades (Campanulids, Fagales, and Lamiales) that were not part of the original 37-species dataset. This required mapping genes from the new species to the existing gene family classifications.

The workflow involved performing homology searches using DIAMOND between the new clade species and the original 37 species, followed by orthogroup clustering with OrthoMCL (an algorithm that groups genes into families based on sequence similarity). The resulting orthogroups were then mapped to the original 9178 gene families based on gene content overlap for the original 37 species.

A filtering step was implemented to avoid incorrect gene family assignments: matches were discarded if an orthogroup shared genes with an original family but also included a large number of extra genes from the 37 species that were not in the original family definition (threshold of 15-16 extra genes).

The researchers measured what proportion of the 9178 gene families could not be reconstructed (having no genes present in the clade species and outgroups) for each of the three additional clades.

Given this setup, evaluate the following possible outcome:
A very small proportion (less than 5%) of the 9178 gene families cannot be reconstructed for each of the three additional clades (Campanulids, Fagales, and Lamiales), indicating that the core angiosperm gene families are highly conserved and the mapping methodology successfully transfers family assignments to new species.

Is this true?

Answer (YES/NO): YES